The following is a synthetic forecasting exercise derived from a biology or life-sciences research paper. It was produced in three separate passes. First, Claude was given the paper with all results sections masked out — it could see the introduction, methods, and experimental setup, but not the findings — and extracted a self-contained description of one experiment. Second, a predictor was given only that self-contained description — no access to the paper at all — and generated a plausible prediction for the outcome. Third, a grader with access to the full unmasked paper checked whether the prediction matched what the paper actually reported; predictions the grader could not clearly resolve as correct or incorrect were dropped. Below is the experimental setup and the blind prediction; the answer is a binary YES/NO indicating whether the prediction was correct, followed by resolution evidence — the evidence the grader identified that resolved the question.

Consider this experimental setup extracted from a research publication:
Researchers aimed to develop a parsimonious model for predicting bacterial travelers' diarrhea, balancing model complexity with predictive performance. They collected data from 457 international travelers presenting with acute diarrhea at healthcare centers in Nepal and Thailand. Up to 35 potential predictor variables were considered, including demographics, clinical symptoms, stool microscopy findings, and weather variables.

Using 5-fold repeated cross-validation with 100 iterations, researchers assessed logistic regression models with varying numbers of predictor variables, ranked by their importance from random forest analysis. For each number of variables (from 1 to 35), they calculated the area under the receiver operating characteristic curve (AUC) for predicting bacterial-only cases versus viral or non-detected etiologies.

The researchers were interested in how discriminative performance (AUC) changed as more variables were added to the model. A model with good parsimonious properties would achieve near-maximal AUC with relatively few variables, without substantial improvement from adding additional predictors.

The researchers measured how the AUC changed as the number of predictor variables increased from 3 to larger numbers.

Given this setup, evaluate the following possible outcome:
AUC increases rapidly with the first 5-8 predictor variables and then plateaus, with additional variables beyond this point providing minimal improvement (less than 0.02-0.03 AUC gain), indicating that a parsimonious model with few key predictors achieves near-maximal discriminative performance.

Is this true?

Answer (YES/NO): NO